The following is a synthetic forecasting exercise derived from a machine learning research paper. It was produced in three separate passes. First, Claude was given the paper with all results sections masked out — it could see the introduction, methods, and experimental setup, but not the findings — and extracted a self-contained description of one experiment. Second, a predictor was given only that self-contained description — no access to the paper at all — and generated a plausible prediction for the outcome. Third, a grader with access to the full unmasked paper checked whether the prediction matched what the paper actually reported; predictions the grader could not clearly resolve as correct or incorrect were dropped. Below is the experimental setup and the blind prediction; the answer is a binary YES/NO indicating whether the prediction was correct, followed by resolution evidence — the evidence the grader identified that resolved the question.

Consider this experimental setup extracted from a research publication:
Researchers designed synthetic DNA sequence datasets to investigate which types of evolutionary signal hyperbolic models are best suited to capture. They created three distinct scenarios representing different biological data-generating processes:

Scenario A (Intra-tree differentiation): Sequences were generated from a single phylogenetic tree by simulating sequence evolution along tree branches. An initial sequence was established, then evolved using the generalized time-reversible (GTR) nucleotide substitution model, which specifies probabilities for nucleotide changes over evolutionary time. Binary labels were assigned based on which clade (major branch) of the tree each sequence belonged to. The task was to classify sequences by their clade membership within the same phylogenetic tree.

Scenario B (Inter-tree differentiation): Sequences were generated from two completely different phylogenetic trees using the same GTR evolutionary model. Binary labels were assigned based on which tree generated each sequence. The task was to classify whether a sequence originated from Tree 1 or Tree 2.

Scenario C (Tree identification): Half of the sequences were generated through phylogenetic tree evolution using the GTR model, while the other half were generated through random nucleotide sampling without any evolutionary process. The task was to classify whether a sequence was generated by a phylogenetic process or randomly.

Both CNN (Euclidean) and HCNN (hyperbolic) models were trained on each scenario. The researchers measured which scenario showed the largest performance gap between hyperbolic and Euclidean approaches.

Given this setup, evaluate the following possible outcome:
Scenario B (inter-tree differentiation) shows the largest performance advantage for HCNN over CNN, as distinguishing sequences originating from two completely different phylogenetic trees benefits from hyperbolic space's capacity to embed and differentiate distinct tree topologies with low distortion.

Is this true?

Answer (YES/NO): NO